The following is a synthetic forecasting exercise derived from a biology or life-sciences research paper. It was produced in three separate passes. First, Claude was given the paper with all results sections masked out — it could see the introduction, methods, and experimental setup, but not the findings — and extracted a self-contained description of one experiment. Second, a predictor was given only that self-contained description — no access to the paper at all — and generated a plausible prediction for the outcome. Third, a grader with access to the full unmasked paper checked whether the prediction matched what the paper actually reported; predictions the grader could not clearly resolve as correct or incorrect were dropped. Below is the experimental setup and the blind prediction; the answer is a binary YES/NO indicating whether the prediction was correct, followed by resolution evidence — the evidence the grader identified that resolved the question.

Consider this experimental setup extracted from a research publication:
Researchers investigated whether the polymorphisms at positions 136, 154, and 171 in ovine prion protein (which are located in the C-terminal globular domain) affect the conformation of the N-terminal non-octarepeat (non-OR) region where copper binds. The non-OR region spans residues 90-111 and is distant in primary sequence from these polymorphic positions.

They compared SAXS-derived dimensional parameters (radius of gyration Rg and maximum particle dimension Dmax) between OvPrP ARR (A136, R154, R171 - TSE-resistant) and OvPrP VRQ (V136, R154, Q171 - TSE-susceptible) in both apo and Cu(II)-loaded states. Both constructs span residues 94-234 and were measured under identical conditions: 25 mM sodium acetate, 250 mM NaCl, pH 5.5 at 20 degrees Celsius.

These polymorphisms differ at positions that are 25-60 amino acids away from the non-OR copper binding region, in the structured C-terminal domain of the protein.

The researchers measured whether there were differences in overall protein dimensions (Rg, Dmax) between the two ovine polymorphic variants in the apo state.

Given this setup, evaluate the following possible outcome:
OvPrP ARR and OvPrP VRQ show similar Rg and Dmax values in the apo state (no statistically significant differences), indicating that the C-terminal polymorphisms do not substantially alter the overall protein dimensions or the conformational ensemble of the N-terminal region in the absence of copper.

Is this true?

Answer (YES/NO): YES